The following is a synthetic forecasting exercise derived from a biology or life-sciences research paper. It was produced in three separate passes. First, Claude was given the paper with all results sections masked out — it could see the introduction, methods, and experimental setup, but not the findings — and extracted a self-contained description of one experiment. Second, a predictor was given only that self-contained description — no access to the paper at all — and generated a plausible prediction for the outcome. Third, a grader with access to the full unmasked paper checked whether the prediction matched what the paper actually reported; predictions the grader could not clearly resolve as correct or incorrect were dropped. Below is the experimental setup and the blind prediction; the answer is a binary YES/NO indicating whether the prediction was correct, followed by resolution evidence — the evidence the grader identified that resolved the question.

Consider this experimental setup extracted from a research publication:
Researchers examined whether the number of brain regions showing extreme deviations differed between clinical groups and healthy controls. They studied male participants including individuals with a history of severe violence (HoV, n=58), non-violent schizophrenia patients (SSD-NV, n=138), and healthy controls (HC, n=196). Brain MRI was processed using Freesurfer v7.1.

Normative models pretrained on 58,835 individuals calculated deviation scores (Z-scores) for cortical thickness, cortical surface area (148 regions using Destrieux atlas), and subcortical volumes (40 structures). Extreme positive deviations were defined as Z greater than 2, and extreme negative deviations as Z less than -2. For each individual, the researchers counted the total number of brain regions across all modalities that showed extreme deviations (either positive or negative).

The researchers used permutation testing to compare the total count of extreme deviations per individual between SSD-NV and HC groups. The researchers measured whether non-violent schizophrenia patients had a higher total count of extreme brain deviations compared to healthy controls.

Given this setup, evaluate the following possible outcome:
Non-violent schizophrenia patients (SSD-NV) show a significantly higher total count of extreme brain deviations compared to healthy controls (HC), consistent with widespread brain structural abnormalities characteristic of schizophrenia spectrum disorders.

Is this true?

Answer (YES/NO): YES